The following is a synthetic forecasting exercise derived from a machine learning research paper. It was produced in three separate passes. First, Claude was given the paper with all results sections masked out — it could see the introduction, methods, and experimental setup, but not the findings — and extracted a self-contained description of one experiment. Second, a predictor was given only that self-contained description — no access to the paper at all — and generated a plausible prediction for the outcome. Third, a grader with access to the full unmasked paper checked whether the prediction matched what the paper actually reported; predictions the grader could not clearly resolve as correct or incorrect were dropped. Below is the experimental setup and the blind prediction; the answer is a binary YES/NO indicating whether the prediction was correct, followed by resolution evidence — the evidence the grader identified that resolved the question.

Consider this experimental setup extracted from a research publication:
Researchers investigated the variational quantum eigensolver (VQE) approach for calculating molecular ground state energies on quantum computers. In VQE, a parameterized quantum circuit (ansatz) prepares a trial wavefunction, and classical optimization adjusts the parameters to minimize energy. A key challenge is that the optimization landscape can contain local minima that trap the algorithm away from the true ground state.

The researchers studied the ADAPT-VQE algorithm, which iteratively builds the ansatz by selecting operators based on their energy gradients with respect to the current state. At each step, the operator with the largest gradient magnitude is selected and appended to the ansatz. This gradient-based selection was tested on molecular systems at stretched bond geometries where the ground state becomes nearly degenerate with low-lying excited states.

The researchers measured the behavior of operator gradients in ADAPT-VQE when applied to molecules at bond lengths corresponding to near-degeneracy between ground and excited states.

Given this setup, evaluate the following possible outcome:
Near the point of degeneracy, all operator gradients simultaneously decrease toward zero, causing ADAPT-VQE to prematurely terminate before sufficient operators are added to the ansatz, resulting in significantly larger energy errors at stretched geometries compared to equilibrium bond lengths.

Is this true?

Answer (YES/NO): NO